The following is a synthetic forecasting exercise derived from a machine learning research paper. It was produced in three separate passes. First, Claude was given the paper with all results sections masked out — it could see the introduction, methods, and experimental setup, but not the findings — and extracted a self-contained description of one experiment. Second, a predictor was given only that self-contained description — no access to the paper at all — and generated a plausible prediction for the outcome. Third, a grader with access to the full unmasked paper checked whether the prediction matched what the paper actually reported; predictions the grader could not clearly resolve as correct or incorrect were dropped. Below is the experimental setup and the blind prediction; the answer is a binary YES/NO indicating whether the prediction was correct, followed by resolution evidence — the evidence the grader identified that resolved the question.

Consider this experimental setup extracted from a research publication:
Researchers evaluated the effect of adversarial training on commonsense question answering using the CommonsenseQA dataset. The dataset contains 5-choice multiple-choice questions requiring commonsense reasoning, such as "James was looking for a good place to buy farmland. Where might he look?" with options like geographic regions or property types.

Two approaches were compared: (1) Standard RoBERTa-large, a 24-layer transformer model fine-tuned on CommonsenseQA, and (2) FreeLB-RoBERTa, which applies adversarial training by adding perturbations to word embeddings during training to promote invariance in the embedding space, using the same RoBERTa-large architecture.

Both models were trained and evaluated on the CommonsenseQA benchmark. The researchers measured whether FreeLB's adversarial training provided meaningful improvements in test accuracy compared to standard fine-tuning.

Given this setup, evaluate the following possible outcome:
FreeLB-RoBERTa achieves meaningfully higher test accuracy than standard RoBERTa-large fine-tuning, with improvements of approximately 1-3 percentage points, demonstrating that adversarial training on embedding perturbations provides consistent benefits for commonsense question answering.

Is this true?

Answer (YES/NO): NO